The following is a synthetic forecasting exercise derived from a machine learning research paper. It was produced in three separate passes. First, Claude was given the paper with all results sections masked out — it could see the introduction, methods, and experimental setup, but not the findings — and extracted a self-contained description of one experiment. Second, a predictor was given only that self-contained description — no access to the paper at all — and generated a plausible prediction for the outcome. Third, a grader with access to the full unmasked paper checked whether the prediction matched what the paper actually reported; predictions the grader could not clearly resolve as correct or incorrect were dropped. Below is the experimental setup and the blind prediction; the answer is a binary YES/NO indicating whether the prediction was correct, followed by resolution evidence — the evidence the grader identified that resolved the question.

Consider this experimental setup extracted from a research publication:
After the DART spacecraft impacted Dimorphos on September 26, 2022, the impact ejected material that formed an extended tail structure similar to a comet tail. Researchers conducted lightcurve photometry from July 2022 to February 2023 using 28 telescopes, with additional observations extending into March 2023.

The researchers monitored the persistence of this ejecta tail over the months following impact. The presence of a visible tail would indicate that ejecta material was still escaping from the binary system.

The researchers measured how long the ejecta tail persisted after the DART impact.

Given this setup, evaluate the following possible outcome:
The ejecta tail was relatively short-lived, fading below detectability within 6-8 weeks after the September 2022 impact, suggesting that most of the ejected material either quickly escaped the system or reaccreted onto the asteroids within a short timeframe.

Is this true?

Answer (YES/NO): NO